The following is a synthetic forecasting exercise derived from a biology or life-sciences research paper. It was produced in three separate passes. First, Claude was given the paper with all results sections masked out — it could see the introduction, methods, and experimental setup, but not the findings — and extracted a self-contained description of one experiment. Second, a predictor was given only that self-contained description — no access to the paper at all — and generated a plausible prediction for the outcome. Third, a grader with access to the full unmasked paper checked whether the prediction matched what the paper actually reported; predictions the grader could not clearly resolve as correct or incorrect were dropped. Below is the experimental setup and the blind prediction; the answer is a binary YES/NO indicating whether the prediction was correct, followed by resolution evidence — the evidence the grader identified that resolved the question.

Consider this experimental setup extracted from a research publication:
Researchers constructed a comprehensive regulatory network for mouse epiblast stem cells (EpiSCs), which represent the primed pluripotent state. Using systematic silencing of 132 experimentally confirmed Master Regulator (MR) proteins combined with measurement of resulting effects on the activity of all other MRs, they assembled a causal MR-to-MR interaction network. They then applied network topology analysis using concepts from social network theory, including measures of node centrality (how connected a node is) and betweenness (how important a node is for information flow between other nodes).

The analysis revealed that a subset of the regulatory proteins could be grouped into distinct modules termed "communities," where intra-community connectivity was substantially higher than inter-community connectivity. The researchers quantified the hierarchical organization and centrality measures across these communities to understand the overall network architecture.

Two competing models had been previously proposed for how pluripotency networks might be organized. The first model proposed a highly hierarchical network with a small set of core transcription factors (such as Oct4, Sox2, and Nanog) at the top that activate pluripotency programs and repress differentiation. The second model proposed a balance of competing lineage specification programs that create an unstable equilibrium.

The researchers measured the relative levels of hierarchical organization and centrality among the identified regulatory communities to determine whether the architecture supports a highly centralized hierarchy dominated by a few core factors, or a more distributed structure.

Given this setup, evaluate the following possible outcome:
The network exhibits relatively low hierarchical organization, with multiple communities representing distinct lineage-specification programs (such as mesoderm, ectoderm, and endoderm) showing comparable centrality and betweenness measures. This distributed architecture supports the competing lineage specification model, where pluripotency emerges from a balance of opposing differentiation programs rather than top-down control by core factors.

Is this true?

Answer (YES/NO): NO